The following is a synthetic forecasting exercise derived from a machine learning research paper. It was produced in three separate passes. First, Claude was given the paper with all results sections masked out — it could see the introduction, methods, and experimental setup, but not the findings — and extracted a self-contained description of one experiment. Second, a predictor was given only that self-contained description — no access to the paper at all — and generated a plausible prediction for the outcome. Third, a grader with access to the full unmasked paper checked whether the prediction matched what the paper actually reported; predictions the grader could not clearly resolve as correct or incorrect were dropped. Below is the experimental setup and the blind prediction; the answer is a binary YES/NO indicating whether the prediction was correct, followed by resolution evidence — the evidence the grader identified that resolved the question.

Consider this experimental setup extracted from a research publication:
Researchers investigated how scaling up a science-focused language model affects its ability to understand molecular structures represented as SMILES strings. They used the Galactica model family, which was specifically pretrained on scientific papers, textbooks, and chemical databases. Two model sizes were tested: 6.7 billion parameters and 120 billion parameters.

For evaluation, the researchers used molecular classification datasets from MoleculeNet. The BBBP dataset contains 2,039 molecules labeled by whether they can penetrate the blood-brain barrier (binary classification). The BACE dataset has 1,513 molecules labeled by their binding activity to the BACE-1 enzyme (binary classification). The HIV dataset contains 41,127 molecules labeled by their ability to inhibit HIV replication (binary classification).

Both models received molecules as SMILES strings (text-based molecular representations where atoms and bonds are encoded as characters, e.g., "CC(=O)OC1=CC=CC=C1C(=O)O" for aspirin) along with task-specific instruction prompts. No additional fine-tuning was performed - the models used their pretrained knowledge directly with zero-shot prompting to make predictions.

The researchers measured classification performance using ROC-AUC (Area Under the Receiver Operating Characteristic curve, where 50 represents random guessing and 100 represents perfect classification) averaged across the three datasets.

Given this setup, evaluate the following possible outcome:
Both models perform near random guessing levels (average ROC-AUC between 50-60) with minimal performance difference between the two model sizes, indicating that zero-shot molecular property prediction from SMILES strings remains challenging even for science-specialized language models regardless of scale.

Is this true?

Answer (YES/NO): NO